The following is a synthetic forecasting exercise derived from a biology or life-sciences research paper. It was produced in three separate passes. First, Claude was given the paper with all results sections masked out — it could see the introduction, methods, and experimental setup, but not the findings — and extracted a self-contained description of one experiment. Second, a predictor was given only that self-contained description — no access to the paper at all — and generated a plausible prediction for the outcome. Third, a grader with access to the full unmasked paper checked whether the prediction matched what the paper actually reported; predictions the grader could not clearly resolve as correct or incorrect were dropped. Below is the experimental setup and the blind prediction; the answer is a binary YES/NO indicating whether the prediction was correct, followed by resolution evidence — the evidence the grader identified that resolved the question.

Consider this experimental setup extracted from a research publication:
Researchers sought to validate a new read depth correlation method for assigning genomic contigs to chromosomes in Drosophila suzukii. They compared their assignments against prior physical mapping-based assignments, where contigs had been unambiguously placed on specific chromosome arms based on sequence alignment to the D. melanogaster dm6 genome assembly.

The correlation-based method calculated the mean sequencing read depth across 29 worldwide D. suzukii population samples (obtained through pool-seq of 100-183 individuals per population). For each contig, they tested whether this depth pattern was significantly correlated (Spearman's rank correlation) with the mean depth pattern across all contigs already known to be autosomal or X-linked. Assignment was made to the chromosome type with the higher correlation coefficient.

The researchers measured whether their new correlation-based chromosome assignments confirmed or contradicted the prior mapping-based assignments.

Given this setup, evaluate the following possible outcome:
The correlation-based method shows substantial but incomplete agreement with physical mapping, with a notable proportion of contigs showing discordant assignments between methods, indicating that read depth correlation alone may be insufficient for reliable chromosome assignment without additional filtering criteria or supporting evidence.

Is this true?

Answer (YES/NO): NO